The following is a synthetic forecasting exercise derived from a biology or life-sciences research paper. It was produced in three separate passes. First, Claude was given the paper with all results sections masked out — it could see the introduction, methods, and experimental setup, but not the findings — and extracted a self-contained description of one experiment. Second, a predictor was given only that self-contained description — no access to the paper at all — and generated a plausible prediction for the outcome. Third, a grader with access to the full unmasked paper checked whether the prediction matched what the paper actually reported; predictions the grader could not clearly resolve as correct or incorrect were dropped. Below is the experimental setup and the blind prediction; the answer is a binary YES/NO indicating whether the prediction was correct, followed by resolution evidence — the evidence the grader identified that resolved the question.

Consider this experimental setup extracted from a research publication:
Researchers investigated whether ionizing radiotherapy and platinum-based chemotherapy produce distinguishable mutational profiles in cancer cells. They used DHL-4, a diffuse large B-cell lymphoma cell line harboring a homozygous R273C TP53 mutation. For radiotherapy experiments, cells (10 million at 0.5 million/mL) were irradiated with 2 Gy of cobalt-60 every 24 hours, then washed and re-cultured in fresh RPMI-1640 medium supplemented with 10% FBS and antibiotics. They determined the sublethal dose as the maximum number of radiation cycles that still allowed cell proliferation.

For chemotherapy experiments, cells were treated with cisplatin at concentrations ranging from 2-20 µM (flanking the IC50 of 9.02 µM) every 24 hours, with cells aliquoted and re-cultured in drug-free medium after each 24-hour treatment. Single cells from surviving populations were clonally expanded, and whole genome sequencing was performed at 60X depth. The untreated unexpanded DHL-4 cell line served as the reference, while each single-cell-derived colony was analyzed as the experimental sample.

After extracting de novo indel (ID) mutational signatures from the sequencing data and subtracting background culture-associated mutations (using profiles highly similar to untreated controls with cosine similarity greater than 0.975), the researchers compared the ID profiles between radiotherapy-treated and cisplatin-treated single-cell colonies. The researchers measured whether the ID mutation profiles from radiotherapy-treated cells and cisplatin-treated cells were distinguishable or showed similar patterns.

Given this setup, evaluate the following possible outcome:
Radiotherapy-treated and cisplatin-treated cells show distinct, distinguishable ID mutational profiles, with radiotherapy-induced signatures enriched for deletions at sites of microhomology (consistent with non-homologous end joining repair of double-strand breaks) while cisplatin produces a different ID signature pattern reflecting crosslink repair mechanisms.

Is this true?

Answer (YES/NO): NO